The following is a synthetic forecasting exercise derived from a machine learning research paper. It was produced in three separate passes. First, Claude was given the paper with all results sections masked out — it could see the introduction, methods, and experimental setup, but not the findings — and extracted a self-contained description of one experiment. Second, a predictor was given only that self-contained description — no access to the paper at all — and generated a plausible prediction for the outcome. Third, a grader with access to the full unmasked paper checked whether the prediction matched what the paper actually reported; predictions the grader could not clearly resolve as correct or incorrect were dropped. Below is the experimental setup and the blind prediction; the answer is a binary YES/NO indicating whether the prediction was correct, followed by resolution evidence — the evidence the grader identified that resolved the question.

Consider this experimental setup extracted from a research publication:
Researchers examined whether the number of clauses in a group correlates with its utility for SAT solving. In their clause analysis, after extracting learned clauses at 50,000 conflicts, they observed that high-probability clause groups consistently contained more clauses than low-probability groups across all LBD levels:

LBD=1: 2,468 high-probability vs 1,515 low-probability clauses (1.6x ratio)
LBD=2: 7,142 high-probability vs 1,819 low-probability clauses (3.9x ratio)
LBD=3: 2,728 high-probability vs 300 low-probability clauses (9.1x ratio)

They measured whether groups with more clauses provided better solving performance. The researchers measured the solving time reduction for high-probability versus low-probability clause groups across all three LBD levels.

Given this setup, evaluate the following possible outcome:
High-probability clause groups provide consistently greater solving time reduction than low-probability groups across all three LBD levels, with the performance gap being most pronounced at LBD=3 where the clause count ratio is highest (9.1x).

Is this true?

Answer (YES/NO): NO